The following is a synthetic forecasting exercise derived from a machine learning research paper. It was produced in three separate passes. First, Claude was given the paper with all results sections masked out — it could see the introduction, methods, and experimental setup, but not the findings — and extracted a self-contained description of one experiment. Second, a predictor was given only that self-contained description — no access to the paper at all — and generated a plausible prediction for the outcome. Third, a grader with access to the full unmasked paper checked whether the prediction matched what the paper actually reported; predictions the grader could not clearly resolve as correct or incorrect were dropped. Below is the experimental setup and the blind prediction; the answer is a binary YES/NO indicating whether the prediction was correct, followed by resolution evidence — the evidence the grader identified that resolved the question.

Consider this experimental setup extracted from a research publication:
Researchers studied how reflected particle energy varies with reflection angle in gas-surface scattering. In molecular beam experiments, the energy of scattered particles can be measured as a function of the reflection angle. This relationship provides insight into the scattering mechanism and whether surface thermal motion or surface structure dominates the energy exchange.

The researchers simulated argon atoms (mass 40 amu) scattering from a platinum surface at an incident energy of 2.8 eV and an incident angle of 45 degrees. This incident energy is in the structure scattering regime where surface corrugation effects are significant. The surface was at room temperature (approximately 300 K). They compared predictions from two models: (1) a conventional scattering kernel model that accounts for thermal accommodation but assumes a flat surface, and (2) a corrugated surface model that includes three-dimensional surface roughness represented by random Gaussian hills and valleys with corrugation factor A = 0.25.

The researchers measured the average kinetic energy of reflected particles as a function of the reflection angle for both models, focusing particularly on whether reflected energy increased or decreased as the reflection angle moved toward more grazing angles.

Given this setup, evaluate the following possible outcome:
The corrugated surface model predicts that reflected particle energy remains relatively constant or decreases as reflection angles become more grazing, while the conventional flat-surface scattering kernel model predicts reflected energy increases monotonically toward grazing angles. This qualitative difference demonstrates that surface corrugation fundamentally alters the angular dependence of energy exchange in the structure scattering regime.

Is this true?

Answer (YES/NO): NO